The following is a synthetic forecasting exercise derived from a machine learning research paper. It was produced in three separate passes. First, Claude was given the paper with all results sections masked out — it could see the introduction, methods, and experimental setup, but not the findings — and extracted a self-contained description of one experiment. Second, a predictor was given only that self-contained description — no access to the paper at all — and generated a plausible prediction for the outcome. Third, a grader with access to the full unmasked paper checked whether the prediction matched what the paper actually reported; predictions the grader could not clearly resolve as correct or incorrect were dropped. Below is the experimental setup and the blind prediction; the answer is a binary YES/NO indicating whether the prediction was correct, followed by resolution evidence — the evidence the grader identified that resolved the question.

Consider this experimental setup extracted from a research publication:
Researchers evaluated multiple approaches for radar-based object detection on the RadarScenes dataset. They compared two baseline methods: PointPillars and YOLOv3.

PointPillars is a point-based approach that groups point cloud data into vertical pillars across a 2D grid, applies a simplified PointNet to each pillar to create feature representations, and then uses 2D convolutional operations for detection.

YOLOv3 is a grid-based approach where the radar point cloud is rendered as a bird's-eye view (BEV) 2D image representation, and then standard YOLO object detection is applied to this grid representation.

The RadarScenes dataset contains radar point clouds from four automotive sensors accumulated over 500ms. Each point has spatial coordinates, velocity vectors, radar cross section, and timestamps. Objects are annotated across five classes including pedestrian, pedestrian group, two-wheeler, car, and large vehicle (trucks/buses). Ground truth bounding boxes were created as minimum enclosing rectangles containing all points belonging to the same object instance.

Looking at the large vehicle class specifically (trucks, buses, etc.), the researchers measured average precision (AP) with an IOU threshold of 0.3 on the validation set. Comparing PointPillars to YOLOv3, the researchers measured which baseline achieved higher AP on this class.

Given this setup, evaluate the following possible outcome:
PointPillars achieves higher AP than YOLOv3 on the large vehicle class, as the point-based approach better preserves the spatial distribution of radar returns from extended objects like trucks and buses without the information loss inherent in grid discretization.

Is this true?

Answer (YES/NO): NO